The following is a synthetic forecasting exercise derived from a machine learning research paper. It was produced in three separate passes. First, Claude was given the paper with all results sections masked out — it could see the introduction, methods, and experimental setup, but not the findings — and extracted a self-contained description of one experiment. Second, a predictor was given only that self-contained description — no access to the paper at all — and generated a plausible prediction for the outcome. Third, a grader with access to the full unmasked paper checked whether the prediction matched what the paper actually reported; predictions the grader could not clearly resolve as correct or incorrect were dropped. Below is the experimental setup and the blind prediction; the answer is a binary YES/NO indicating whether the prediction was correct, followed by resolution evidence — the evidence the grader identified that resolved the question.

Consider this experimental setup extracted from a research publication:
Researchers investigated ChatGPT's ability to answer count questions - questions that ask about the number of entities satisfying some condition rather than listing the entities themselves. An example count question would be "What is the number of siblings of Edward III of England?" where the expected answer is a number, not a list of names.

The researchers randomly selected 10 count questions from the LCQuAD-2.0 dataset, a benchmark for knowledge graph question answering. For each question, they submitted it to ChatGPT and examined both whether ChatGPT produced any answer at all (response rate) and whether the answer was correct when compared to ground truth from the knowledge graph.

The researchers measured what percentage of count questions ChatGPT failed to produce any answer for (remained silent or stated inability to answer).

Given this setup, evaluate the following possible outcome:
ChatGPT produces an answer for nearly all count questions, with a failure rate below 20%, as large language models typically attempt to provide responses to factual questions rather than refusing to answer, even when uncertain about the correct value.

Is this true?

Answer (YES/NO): NO